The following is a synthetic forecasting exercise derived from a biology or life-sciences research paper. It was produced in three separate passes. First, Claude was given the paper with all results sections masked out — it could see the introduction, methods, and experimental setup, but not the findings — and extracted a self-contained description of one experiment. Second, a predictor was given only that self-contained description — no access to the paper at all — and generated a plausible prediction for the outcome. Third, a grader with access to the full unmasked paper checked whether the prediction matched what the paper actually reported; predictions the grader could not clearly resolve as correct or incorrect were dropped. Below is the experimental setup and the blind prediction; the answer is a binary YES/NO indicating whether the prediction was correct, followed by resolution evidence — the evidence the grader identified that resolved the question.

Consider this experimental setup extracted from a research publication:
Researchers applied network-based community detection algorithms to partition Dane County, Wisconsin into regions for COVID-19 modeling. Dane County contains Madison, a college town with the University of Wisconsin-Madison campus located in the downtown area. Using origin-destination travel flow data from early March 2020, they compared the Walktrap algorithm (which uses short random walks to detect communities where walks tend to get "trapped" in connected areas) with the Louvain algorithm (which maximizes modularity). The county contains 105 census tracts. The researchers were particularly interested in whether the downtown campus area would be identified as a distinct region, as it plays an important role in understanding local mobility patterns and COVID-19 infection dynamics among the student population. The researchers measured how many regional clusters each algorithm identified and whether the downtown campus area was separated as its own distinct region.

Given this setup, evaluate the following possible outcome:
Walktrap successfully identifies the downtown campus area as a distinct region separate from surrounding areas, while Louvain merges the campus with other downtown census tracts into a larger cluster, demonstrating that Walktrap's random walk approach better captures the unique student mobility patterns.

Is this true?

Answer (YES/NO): YES